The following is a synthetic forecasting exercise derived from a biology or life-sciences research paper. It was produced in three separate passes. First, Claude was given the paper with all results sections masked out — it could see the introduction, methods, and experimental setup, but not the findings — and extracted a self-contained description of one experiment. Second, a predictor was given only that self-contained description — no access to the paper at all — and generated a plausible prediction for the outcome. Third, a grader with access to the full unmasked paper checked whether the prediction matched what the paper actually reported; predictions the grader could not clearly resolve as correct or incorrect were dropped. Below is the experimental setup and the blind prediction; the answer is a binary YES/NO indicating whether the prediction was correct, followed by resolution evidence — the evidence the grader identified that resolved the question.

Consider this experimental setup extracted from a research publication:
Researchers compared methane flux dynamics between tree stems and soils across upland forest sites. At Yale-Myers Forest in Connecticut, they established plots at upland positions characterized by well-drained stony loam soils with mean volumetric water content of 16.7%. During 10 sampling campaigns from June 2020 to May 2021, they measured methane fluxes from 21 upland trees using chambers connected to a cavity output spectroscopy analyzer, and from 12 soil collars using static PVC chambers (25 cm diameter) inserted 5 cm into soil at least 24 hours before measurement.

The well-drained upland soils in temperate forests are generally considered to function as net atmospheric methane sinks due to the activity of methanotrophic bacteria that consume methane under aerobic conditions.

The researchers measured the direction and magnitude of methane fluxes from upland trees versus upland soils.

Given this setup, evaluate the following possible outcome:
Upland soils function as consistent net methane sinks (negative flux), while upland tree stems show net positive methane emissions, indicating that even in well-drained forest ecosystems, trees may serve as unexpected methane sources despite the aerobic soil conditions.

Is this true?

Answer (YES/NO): YES